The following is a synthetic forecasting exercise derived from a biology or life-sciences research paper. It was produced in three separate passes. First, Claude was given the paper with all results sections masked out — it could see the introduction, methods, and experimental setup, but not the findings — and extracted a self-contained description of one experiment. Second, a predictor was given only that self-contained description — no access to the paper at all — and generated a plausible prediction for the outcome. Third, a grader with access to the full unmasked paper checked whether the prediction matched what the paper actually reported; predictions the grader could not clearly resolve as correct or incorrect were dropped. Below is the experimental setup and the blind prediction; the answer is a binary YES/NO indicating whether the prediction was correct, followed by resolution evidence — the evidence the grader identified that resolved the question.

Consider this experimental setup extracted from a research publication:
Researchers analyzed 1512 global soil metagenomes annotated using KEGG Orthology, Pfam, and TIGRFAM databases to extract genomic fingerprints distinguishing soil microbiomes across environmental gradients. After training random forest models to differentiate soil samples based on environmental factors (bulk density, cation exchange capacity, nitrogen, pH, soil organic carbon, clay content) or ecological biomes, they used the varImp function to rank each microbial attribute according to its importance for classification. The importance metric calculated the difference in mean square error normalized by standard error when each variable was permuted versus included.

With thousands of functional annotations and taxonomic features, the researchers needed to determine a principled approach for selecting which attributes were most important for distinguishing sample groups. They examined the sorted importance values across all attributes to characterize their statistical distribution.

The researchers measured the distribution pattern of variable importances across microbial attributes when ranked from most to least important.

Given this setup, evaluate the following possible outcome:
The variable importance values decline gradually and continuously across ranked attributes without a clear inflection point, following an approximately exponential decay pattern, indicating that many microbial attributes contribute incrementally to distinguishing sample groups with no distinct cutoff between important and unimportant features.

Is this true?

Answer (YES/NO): NO